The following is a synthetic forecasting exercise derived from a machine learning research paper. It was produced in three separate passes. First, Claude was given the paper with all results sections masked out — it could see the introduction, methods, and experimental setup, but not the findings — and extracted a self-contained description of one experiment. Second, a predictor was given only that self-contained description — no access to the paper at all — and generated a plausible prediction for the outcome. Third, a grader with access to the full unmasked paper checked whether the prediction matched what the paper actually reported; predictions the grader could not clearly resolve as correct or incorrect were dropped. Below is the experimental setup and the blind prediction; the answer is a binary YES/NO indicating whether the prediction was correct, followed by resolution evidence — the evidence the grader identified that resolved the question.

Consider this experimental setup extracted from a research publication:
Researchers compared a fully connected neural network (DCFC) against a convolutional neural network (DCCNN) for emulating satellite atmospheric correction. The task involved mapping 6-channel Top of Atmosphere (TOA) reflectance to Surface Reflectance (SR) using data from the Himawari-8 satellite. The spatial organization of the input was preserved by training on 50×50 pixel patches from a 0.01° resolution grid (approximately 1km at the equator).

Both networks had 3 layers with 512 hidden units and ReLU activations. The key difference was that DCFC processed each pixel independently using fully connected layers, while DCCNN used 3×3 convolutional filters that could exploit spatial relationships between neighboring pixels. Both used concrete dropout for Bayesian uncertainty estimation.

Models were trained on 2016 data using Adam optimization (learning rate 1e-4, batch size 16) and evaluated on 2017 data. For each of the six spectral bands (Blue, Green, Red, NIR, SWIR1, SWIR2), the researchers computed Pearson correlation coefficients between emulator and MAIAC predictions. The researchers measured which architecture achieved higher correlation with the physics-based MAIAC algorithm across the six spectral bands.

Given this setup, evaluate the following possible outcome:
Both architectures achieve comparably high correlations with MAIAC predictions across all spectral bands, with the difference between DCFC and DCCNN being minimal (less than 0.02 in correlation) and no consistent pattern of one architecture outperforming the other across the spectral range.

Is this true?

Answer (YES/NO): NO